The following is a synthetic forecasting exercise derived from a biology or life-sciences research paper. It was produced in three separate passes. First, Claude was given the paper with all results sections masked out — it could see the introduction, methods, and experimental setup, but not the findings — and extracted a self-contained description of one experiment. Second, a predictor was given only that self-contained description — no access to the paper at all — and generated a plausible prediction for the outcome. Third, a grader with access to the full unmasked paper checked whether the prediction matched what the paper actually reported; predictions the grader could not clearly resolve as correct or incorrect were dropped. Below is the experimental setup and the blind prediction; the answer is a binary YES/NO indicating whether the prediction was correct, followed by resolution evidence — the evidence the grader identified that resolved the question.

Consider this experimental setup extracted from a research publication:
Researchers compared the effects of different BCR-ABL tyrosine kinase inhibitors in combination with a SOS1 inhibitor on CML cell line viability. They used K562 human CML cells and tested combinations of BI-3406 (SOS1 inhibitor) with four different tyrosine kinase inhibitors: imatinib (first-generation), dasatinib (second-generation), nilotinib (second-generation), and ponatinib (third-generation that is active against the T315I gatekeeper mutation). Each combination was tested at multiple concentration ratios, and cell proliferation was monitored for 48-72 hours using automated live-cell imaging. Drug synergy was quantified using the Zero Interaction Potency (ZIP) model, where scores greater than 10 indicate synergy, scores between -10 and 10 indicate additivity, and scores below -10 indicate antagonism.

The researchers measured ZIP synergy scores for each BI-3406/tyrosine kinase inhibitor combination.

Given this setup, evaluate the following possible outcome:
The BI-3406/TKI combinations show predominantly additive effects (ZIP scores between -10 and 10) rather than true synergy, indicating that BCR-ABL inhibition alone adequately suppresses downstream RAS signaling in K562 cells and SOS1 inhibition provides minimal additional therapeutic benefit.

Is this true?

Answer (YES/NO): NO